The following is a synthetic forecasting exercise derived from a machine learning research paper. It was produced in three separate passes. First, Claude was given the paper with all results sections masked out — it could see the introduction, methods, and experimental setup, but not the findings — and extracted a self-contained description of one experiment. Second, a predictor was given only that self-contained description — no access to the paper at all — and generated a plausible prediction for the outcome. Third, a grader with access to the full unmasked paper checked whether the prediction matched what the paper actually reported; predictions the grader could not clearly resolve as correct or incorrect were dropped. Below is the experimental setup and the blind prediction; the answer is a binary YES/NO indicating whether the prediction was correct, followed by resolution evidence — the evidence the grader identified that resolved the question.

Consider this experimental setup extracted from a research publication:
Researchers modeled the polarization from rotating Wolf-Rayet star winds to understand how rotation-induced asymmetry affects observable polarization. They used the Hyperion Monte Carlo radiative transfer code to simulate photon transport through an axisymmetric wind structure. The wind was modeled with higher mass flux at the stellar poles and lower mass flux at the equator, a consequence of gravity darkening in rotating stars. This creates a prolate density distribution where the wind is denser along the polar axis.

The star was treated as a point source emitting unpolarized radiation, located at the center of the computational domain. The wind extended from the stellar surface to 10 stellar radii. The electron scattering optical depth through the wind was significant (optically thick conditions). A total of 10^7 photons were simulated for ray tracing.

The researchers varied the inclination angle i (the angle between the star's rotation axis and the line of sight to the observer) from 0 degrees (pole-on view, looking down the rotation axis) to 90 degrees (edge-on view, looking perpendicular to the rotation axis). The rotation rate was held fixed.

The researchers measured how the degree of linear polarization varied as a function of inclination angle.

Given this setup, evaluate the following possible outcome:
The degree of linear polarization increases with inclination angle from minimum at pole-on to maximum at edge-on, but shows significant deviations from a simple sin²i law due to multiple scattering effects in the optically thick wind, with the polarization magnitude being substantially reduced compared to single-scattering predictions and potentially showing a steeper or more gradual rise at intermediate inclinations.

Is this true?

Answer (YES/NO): NO